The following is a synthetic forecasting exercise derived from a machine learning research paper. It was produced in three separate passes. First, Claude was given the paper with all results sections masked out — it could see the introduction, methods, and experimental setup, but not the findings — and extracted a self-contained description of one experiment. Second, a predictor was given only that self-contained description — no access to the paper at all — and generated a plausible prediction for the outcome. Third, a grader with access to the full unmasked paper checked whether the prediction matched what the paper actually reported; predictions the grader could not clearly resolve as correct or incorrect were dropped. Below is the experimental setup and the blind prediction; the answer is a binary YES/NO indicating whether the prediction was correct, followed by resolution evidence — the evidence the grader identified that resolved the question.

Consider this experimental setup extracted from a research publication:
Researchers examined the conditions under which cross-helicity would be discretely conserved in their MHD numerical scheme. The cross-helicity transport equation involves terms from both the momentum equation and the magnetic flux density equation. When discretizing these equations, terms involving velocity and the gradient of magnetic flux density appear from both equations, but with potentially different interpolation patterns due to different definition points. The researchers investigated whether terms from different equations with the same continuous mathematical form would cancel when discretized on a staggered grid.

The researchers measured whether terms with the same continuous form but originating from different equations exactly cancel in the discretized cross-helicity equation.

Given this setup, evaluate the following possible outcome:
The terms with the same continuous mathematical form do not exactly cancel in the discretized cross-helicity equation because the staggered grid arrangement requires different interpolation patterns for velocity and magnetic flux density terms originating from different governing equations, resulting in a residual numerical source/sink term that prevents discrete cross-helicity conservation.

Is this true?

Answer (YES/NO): YES